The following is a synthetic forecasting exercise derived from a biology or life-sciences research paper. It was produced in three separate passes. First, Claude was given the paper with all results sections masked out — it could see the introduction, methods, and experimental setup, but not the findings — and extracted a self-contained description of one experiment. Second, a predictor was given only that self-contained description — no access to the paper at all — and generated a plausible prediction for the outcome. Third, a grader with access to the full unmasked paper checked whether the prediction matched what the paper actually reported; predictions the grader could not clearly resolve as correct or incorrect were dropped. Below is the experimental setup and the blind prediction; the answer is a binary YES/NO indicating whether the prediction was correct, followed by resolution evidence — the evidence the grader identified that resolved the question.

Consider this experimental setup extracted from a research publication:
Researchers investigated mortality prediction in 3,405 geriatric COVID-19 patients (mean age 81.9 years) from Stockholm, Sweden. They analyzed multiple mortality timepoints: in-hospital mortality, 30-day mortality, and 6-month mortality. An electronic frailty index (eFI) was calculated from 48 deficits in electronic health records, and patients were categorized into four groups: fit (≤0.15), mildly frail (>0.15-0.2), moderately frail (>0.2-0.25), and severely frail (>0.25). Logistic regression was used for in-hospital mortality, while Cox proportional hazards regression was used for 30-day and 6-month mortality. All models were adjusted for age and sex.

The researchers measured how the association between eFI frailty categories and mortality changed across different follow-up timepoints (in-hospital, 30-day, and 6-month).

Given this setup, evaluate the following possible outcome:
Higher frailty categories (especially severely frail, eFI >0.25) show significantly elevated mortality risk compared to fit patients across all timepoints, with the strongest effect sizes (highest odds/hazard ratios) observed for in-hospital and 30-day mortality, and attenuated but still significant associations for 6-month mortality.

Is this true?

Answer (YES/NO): NO